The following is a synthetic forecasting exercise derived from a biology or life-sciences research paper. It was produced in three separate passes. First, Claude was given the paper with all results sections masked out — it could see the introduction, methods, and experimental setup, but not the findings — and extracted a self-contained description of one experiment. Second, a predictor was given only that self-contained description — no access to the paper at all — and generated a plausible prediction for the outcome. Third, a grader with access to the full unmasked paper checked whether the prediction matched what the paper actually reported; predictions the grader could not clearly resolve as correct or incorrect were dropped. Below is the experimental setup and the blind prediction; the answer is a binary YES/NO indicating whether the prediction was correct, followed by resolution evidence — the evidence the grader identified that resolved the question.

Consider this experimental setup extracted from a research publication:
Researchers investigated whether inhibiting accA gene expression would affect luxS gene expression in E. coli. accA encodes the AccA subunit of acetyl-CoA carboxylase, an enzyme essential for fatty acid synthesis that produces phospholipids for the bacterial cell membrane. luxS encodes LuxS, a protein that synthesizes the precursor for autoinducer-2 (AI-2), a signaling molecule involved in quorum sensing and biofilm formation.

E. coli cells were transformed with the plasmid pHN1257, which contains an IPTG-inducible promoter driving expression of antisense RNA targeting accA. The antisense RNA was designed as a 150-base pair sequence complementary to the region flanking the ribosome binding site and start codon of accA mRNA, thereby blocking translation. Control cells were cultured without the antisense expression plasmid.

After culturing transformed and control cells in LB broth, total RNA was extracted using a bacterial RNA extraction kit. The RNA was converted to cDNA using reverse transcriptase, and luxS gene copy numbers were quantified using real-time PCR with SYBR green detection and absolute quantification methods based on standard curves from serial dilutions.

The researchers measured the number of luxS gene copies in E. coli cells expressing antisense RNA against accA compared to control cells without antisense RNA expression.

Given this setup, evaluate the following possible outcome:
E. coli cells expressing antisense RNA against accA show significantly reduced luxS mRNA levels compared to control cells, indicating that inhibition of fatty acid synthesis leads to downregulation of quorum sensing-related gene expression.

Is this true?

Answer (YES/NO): YES